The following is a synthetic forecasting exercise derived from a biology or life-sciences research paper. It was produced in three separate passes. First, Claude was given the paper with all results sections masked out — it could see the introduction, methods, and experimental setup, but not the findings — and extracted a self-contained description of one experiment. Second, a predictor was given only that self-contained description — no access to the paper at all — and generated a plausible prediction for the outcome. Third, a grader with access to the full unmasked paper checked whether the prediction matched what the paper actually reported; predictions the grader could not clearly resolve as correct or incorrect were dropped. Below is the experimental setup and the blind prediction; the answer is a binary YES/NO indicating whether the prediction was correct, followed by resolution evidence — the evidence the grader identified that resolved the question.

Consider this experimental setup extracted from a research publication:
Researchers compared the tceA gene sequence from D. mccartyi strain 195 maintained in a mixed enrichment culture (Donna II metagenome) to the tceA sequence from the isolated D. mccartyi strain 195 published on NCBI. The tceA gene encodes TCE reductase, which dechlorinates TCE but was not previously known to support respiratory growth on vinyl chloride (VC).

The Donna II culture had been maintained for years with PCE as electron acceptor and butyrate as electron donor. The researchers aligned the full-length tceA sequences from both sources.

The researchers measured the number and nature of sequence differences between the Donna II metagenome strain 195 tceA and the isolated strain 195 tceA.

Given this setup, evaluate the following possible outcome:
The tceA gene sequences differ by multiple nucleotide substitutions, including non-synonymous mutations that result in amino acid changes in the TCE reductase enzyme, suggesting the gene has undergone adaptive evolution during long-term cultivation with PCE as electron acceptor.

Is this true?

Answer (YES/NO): YES